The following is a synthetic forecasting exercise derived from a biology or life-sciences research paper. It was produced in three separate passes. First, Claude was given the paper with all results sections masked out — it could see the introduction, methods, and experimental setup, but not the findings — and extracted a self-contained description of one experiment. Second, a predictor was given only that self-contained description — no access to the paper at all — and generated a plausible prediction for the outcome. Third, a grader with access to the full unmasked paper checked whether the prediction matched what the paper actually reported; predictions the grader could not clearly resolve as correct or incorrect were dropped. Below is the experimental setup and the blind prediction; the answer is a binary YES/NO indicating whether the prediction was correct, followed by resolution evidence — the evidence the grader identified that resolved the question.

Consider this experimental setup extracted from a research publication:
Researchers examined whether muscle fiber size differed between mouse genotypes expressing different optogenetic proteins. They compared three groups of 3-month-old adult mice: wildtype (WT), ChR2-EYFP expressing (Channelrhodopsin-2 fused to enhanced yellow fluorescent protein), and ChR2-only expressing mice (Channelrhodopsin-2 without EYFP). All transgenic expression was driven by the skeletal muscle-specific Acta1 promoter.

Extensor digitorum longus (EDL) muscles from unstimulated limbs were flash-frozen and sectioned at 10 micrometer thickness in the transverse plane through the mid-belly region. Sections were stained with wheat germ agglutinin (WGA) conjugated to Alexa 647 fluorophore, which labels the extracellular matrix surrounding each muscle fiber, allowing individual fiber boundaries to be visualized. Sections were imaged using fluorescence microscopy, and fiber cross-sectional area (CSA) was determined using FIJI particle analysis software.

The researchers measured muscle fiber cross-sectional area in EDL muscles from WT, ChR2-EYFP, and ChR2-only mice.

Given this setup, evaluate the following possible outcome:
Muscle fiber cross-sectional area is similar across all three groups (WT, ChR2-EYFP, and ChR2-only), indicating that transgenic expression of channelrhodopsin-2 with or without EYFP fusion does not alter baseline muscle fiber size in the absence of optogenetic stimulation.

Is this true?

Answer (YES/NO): NO